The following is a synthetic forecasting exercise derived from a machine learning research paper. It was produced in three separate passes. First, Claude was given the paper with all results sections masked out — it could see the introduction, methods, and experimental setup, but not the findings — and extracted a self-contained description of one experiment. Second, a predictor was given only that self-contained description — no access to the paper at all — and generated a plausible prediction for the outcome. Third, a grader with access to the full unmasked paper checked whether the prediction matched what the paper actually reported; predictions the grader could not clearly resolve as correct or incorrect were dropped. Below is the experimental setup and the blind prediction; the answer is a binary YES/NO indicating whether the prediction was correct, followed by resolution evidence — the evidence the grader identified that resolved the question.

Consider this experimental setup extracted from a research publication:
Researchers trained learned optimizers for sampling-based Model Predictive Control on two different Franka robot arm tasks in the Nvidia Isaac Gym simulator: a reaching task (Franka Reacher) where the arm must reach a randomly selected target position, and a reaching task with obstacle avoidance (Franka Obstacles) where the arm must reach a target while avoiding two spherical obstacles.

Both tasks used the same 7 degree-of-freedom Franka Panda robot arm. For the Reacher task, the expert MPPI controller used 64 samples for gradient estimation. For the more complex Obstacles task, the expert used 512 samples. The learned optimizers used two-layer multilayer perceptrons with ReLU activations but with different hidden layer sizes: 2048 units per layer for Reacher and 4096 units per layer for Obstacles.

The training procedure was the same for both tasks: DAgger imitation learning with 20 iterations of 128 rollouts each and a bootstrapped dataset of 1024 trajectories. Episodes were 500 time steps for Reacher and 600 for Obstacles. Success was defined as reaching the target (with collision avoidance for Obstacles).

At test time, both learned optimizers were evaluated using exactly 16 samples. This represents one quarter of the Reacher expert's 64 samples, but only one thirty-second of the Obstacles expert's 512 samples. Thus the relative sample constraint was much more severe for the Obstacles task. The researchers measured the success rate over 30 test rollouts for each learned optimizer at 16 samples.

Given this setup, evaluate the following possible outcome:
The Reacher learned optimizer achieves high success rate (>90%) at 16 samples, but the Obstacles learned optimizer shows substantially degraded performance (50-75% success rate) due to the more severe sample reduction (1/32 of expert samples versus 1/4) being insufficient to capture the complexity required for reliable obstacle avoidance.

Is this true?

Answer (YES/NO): NO